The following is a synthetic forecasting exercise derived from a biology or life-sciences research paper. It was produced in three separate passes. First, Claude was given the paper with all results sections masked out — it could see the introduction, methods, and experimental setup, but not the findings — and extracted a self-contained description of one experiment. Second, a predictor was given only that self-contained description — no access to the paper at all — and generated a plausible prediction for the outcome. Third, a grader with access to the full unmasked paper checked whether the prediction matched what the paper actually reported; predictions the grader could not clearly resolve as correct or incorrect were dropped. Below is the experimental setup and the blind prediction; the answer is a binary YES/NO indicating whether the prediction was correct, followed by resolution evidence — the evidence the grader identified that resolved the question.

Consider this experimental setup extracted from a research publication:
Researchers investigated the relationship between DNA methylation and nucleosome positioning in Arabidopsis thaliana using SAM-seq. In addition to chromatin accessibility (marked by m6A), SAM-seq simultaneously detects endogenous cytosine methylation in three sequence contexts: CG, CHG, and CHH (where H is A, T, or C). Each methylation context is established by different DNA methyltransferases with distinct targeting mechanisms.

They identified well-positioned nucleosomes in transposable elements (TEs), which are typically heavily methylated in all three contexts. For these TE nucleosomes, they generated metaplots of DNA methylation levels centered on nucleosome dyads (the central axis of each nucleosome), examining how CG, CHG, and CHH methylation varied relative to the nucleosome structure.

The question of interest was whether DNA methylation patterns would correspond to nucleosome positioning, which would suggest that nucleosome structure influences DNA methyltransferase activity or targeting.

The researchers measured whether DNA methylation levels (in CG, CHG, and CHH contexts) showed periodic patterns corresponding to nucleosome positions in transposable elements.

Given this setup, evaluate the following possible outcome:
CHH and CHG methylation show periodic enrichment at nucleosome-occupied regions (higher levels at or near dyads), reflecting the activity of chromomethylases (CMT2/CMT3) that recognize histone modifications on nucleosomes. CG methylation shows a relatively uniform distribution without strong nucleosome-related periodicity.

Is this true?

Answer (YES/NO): NO